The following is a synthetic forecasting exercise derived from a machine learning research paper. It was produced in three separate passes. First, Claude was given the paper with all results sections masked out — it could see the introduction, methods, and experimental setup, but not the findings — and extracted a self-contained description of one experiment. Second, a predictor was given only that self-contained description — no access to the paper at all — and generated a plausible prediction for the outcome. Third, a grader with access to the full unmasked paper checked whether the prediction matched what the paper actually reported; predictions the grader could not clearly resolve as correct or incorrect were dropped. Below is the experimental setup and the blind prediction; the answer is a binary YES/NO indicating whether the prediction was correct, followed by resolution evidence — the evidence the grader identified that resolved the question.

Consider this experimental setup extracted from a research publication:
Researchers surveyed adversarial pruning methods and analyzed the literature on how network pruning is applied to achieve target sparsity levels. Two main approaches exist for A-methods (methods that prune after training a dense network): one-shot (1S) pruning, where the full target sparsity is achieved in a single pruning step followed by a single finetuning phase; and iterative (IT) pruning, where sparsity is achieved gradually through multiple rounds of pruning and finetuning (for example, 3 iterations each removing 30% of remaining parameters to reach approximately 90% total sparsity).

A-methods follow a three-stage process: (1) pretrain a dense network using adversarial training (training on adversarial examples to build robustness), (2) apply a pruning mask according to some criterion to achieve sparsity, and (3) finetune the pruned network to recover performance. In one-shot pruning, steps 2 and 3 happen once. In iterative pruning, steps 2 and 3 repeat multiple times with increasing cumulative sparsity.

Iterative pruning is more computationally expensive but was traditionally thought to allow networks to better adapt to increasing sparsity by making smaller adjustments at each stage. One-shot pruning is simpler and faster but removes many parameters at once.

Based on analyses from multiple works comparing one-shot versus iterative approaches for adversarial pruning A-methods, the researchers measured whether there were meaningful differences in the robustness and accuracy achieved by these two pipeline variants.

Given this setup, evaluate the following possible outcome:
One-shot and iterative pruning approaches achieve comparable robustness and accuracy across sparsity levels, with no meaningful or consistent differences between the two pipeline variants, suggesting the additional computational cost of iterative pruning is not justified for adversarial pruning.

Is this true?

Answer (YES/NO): YES